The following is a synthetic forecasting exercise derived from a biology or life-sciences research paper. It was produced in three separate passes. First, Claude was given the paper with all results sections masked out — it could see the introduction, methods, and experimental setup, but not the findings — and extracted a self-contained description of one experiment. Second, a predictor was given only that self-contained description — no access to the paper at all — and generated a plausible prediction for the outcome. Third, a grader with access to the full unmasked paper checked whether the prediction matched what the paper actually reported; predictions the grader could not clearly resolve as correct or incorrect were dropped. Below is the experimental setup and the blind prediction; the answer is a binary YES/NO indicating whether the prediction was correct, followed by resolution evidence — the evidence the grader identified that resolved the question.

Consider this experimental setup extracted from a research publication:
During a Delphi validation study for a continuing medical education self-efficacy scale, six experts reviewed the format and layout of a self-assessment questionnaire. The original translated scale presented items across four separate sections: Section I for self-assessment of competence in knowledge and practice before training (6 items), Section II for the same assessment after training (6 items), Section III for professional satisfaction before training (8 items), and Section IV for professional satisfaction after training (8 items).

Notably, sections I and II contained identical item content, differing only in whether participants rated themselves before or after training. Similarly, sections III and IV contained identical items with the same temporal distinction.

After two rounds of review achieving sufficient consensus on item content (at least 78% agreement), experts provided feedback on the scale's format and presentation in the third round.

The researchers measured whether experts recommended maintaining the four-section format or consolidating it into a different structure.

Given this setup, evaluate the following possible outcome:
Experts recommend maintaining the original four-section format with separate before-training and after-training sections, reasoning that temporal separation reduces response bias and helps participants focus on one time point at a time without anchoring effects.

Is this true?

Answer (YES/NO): NO